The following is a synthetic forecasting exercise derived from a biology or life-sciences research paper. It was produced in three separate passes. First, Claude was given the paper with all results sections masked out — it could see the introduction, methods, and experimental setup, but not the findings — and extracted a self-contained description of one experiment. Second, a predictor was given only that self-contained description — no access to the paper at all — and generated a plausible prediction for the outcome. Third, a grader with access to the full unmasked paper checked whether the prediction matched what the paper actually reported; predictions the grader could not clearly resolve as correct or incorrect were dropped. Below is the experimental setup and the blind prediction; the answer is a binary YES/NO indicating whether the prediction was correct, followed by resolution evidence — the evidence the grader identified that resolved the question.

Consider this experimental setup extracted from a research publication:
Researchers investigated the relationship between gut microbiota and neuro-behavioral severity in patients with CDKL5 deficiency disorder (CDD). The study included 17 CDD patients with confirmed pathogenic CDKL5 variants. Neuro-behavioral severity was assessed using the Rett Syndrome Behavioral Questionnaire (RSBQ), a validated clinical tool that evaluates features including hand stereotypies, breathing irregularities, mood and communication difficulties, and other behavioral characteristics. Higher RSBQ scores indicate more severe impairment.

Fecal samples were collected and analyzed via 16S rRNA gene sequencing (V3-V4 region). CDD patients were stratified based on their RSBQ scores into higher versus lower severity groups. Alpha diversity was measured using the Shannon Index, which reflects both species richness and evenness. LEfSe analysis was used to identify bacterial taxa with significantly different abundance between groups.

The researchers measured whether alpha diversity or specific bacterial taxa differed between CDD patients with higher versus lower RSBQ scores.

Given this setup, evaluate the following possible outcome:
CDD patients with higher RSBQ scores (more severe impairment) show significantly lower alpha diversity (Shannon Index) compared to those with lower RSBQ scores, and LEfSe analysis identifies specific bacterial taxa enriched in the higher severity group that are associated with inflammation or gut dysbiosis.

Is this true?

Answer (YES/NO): NO